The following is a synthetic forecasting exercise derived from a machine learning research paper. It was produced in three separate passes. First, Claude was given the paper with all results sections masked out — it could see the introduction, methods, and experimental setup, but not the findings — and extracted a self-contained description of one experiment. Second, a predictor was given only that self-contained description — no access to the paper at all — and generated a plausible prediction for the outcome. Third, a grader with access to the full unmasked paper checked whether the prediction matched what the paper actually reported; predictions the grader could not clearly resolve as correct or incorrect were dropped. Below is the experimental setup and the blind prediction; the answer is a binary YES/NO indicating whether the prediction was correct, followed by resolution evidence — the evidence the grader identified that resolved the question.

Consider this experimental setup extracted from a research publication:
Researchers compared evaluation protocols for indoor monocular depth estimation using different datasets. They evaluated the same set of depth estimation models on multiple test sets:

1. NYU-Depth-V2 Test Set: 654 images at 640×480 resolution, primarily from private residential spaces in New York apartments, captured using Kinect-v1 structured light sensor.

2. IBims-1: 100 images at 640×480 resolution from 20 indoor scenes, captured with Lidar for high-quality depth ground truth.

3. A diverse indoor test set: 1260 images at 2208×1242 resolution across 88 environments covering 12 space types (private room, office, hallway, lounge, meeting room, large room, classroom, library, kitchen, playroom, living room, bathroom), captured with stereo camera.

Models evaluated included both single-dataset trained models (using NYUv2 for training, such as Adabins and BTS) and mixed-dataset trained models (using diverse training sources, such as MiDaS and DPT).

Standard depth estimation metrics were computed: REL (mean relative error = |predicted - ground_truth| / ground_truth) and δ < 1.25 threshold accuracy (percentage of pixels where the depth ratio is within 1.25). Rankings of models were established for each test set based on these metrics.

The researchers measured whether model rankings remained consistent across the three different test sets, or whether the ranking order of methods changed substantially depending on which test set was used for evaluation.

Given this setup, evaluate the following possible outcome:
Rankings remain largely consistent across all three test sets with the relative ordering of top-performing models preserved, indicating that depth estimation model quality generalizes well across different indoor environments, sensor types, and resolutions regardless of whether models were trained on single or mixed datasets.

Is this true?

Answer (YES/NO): NO